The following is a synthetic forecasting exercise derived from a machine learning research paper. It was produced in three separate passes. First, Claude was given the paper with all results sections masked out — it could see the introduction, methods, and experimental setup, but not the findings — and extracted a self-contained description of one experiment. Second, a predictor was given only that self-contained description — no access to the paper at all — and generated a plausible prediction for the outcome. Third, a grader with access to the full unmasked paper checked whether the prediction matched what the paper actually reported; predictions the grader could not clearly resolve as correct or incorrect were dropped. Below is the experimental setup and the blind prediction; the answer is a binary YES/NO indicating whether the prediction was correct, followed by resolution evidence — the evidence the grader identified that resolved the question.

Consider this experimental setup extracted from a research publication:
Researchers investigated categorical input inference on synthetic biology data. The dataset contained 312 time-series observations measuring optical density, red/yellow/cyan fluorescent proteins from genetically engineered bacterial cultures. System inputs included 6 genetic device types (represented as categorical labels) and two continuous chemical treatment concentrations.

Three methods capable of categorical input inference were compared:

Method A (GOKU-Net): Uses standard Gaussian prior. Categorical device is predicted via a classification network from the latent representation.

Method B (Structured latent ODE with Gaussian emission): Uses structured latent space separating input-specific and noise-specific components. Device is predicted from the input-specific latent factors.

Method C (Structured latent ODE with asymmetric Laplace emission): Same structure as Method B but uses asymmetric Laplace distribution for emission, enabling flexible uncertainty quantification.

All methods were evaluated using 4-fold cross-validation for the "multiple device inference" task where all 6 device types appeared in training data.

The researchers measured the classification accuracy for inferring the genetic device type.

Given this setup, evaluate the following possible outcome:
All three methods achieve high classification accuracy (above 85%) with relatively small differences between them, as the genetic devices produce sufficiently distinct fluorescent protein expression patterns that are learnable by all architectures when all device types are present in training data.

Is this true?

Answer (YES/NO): YES